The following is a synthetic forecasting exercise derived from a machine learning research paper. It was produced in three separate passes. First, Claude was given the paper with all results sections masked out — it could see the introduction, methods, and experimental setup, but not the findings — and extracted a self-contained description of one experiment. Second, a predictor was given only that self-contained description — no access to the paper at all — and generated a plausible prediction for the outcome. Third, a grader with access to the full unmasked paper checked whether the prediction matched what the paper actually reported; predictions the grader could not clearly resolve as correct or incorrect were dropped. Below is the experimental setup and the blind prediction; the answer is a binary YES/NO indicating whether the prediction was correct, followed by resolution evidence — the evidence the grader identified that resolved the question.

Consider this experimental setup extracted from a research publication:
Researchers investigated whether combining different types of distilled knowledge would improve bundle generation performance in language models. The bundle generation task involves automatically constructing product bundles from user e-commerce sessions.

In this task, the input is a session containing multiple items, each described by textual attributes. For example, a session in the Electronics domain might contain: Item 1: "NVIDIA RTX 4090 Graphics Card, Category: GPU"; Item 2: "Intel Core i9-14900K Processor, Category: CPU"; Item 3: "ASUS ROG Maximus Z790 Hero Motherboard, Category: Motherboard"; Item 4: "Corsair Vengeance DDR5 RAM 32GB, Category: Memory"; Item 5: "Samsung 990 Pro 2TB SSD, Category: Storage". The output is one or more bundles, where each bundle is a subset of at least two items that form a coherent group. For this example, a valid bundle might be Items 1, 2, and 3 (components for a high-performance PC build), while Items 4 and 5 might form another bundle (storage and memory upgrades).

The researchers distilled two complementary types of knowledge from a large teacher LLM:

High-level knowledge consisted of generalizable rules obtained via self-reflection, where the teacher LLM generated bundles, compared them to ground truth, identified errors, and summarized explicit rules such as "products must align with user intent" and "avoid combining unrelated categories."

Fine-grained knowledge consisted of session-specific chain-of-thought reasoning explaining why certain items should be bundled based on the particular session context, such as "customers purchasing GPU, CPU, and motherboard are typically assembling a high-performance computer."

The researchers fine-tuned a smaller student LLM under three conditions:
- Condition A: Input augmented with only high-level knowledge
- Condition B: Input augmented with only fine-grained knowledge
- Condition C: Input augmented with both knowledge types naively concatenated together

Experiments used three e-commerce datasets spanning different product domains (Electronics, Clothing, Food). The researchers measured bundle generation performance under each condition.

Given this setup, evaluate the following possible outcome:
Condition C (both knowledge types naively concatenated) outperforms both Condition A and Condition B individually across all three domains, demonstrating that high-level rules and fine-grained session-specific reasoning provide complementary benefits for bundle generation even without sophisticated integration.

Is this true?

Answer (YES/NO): NO